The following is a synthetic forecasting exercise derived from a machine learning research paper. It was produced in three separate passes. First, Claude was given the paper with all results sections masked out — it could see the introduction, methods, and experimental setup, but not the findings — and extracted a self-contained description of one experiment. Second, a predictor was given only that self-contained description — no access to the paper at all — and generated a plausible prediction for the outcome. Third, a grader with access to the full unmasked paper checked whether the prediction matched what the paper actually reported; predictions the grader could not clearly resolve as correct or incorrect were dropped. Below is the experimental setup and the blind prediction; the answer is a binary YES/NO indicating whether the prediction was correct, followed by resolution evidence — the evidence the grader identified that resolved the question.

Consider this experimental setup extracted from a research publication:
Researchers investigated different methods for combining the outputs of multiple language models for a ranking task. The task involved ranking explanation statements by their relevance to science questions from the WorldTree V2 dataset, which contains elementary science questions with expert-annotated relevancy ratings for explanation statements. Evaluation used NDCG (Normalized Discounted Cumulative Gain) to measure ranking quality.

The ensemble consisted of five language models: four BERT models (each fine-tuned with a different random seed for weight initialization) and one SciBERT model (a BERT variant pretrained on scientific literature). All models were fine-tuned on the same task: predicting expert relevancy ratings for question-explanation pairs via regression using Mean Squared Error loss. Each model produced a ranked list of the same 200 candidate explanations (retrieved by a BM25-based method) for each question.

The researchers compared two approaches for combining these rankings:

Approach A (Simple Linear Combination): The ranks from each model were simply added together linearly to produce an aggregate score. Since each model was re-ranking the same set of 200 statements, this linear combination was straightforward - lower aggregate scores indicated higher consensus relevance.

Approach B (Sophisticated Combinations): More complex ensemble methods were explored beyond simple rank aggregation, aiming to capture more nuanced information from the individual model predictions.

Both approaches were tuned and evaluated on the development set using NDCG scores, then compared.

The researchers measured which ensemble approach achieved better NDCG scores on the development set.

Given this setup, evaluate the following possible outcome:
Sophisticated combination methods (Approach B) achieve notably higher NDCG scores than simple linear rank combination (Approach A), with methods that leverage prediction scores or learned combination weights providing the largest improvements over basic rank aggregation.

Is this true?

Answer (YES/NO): NO